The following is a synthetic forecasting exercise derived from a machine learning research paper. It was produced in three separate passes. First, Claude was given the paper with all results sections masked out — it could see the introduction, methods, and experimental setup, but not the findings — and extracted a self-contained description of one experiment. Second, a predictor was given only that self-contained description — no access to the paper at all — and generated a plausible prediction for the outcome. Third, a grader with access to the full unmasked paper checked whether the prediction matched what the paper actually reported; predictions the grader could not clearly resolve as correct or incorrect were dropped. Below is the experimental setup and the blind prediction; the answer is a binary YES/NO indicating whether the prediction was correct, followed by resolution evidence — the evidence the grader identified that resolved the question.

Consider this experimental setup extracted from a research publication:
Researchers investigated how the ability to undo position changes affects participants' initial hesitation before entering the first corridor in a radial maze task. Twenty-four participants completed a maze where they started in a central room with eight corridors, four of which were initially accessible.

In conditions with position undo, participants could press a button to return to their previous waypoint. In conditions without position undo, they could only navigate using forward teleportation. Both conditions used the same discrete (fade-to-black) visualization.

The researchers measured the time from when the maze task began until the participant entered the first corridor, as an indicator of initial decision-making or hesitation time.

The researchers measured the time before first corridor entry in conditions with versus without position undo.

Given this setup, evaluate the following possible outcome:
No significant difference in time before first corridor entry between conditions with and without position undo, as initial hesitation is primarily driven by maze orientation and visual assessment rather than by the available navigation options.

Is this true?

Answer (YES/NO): YES